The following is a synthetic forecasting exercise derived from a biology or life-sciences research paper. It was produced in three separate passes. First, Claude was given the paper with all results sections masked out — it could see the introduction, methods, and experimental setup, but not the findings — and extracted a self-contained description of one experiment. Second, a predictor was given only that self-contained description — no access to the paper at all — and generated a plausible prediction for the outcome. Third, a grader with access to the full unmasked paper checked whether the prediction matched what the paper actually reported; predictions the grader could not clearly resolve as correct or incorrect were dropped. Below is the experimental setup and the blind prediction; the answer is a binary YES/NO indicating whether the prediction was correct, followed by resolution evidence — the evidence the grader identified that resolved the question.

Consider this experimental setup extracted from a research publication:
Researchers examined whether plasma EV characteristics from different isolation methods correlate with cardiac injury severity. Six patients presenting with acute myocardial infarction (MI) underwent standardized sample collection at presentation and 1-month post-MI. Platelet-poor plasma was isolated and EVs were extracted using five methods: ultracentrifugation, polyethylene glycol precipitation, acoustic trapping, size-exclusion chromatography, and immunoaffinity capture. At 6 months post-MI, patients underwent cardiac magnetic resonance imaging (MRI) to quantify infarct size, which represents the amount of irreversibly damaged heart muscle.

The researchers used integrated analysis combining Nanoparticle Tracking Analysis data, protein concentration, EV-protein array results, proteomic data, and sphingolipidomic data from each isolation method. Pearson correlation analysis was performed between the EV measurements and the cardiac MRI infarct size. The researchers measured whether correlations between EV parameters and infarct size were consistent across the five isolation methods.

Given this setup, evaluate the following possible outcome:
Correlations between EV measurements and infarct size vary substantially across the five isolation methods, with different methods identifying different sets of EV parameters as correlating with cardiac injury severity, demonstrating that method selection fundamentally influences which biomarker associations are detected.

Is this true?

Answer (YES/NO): YES